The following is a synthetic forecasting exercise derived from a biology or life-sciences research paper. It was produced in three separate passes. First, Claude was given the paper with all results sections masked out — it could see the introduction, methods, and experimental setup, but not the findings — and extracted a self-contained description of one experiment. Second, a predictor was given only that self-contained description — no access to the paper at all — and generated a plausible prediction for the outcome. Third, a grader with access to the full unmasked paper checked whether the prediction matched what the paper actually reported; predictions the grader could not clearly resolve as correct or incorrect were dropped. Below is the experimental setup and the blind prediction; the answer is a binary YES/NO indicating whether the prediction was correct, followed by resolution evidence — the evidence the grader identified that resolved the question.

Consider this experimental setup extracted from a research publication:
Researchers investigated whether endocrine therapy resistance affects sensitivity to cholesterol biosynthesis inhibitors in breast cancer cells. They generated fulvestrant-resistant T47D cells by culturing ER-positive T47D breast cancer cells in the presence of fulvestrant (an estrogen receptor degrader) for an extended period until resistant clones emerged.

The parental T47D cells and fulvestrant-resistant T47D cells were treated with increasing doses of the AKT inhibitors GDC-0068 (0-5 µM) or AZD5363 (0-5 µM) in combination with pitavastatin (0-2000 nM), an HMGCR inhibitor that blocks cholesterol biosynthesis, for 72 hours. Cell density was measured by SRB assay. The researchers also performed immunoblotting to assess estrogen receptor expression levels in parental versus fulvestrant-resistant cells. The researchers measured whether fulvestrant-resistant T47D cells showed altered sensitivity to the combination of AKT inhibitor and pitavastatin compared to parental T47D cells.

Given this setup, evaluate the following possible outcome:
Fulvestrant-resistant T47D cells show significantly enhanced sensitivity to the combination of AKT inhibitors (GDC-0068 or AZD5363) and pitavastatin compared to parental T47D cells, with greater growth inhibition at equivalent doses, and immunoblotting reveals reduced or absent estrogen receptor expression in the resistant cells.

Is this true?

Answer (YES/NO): YES